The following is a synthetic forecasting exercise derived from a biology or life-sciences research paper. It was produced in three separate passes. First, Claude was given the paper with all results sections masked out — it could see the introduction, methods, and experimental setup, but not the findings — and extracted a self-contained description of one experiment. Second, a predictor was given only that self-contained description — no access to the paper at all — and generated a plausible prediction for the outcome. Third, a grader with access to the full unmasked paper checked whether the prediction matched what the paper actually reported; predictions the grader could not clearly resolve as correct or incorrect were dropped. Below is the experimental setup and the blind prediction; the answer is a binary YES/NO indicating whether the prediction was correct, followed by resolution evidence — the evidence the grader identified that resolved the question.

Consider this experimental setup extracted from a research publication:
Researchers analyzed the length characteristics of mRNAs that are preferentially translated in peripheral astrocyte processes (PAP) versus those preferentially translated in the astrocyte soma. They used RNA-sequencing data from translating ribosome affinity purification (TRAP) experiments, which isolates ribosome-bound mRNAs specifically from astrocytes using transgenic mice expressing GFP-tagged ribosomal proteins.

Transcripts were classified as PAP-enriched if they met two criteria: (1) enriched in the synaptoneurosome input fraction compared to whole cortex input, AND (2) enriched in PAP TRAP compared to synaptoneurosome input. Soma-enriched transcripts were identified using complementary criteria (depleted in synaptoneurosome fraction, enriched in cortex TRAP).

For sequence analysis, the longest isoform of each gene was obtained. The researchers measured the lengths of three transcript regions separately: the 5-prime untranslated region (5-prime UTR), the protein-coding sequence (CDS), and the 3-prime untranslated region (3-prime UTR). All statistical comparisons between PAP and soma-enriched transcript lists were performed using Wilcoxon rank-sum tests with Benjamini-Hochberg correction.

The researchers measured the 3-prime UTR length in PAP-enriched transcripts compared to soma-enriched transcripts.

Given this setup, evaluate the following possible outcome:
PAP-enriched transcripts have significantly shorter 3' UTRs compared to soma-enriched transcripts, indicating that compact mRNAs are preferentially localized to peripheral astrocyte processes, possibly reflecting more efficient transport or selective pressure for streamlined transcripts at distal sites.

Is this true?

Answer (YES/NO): NO